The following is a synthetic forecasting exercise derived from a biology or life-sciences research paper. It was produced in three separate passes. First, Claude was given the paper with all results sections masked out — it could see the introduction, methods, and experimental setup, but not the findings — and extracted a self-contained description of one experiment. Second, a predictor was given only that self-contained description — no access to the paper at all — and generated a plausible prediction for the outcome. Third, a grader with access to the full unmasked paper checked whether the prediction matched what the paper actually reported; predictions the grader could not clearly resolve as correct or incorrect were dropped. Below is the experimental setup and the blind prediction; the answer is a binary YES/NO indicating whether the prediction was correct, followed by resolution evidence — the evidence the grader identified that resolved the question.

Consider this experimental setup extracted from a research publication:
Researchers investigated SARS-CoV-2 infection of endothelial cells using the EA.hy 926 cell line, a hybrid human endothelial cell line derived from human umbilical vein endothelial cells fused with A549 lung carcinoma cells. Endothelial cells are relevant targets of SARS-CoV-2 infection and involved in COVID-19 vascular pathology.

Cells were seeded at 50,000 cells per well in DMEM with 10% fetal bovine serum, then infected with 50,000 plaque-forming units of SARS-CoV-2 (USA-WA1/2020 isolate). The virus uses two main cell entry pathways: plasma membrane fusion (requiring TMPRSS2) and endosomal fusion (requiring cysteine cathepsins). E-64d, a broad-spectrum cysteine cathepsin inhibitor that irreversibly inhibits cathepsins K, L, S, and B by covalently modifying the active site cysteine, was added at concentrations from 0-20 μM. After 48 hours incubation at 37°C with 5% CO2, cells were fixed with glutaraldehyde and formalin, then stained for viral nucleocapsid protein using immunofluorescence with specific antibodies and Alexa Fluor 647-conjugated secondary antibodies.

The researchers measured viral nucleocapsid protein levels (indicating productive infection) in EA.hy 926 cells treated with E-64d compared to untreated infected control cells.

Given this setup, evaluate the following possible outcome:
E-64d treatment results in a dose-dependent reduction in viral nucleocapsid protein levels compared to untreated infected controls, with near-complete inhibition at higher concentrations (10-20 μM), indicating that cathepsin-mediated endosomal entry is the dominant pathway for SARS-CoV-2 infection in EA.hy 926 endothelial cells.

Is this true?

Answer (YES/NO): NO